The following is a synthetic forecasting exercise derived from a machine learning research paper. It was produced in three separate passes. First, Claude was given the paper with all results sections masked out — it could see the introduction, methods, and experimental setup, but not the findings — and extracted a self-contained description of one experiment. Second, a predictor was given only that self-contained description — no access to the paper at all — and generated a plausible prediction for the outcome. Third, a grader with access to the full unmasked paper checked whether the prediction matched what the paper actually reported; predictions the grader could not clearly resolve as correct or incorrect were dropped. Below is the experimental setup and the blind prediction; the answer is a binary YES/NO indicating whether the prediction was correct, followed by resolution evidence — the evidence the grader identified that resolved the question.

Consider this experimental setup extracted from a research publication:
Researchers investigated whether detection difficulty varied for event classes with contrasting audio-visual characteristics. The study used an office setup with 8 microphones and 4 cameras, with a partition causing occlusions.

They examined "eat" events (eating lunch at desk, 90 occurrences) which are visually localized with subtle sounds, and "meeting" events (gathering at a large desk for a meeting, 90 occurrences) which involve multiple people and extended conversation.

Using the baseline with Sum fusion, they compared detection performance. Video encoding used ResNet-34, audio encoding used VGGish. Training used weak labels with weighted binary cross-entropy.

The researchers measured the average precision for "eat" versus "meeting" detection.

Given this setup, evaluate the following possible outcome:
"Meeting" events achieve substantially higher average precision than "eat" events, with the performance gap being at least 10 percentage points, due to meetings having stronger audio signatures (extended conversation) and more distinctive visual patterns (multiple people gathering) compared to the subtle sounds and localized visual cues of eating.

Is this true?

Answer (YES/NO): NO